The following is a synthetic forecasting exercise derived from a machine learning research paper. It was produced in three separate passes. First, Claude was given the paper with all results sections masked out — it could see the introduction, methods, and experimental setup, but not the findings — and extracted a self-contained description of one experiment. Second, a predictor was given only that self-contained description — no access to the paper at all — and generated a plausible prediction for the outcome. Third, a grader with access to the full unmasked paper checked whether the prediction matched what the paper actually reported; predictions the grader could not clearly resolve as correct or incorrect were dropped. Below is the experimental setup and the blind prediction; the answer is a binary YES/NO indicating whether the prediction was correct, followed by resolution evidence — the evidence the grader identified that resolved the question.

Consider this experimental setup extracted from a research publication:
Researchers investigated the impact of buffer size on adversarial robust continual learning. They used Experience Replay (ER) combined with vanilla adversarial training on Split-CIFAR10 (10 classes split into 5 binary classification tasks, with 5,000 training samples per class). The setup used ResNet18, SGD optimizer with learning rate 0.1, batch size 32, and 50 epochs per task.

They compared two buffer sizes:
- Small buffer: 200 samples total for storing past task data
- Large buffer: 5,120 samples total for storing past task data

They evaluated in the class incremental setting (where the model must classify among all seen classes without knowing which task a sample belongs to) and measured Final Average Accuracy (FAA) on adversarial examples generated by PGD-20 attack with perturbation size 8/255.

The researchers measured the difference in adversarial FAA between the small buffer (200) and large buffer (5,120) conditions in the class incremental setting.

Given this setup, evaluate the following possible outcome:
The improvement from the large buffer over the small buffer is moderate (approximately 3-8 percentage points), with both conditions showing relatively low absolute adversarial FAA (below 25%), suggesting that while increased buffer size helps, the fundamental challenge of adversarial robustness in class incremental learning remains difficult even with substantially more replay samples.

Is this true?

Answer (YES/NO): NO